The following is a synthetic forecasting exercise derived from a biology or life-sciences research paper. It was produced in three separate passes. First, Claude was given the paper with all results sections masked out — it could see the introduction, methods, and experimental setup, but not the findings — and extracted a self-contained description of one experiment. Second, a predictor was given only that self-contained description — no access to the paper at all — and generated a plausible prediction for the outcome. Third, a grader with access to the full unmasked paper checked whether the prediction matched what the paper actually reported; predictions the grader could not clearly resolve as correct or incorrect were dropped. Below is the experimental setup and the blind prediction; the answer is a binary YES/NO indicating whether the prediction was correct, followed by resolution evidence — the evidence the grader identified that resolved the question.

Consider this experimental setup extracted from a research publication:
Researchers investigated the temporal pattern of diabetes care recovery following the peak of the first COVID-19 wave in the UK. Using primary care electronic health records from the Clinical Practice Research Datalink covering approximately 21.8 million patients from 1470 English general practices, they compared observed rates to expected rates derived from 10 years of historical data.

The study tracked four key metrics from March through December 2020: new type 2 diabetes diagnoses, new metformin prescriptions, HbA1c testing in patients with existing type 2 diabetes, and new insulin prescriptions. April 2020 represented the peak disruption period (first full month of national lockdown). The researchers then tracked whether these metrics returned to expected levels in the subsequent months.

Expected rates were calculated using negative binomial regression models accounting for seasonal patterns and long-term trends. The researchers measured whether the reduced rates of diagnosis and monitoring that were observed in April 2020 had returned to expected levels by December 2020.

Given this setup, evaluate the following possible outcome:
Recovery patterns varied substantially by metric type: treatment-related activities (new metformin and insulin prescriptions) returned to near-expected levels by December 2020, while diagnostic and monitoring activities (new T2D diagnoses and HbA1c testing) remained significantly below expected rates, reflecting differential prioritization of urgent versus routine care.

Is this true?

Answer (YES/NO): NO